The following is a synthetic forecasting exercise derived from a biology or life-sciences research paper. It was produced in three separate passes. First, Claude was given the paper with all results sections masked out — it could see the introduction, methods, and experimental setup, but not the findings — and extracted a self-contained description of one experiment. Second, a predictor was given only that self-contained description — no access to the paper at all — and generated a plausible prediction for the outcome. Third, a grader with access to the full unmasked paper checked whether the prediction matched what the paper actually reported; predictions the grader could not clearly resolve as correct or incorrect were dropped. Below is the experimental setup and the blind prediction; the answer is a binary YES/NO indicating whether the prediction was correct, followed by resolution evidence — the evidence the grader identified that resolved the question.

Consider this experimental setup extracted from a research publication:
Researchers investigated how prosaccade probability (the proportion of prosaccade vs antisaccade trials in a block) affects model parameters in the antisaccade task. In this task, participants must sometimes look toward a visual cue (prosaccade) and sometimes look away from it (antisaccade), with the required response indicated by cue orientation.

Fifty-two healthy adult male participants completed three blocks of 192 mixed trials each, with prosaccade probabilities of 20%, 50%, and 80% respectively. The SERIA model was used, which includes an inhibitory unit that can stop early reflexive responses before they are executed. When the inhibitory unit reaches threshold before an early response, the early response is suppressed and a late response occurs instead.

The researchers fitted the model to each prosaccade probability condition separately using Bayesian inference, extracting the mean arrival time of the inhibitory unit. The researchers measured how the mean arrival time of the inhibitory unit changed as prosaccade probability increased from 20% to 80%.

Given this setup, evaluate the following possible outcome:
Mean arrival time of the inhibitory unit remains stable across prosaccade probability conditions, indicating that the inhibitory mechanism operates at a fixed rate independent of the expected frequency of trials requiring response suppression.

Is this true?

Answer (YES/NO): NO